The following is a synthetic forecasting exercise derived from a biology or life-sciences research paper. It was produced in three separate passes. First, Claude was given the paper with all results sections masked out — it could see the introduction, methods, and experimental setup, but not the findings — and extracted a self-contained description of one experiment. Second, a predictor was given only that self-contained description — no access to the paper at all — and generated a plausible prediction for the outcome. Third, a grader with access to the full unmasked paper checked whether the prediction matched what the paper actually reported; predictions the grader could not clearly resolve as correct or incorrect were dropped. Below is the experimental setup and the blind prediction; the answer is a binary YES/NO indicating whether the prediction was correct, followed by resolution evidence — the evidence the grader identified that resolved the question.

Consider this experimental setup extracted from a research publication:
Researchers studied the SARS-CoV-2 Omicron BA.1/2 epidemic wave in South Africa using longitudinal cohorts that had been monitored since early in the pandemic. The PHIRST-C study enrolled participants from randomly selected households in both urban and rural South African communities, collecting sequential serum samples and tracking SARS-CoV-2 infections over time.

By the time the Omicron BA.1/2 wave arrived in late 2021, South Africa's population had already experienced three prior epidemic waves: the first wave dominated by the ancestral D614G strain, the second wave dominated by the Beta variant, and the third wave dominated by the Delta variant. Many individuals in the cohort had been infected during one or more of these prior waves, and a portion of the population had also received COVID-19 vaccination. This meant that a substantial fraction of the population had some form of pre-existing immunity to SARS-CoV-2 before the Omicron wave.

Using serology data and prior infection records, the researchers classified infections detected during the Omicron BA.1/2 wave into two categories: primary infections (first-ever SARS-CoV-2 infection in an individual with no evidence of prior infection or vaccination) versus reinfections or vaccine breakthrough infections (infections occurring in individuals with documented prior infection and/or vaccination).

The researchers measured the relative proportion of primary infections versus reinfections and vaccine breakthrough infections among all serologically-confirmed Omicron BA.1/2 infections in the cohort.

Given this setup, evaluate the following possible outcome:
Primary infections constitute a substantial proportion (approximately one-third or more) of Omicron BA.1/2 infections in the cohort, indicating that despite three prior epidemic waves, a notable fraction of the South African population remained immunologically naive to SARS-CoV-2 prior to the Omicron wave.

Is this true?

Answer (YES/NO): YES